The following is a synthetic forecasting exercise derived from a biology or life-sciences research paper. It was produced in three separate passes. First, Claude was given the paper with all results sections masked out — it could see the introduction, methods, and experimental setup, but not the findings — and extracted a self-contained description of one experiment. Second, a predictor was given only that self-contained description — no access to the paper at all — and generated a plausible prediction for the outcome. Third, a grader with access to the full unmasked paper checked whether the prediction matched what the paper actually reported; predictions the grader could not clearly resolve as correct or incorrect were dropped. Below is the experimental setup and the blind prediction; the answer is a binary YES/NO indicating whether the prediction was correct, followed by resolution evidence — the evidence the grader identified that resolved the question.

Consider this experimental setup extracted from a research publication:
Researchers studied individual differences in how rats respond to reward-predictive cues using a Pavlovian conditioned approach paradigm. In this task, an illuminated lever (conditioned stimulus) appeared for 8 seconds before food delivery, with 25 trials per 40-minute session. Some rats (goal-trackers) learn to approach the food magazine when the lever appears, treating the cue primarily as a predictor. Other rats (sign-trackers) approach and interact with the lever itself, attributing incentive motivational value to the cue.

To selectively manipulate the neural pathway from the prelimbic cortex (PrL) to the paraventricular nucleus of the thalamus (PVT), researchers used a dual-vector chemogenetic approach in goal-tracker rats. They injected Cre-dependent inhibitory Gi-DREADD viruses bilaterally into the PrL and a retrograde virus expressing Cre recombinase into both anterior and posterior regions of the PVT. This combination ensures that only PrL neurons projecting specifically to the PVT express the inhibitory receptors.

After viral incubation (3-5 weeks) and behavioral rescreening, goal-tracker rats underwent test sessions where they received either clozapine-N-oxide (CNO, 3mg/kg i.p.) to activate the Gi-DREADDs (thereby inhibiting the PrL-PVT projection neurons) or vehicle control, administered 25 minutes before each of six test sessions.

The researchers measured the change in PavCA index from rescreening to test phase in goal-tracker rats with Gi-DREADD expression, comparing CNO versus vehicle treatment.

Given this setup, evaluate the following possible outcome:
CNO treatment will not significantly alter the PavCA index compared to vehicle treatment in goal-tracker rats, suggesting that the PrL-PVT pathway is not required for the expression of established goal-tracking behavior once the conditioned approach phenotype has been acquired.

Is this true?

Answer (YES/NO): NO